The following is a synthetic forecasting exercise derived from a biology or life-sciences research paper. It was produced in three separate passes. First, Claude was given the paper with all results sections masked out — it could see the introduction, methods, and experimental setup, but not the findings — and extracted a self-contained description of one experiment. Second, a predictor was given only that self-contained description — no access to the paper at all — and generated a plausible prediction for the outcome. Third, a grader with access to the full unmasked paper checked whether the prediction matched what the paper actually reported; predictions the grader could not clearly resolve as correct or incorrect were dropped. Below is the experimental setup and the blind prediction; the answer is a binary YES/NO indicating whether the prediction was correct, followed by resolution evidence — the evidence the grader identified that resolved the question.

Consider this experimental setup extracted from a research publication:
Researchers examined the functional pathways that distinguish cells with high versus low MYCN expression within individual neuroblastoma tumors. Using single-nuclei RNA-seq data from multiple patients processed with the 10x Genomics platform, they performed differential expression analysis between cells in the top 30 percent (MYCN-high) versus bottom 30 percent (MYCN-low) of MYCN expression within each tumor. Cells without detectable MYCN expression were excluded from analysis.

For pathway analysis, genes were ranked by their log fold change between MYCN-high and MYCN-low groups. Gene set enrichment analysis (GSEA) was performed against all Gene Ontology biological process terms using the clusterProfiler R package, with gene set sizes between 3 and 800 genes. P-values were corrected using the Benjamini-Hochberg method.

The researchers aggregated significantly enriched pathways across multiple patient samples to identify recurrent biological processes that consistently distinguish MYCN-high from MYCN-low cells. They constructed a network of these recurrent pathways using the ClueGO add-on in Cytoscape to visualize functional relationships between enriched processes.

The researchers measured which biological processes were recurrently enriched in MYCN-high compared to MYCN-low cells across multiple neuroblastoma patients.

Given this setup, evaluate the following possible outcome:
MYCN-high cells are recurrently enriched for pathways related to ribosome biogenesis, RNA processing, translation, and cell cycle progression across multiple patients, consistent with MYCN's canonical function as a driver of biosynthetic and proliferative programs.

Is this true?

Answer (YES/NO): NO